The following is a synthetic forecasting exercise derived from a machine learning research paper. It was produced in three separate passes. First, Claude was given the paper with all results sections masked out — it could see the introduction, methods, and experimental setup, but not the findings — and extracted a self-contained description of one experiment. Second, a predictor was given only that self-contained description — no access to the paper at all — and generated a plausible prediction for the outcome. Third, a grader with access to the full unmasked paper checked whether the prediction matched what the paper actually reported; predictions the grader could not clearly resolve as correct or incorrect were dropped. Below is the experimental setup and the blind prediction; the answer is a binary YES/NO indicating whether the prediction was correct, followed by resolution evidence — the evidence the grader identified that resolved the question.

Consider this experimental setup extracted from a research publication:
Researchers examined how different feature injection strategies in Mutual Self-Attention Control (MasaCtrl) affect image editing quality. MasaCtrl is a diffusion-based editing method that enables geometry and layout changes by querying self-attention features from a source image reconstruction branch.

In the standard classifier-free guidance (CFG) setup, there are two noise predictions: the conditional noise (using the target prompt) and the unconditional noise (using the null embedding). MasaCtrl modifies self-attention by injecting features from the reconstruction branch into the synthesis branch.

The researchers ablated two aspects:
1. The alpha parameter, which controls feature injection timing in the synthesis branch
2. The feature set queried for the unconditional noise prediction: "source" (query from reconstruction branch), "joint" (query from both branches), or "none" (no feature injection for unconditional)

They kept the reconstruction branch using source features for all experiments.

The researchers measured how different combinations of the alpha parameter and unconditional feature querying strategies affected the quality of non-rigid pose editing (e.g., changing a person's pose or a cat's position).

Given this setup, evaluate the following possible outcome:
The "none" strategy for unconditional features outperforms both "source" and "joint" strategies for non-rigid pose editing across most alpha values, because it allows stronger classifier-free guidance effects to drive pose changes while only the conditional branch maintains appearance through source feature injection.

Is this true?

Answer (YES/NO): NO